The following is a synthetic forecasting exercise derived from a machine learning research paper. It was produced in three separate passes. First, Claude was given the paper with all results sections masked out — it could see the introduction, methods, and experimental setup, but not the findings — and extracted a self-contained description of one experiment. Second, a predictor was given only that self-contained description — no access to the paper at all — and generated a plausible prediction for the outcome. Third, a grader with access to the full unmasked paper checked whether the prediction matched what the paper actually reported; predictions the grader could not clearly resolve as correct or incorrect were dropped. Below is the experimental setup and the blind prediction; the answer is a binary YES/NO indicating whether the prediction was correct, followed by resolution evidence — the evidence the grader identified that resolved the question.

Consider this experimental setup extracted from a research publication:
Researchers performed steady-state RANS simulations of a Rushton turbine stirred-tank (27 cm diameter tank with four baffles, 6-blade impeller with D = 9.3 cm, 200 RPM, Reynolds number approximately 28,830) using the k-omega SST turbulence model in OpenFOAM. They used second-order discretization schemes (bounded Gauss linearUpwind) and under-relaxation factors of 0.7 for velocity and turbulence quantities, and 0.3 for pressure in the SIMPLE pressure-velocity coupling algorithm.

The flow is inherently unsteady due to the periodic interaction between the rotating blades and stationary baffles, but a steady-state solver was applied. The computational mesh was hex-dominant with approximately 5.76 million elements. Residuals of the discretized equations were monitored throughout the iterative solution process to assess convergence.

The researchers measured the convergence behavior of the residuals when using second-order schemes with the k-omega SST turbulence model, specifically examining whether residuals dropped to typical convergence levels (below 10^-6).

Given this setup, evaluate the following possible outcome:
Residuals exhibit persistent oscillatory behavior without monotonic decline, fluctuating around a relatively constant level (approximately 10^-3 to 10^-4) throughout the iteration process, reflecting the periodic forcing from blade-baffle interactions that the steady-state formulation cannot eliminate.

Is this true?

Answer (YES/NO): YES